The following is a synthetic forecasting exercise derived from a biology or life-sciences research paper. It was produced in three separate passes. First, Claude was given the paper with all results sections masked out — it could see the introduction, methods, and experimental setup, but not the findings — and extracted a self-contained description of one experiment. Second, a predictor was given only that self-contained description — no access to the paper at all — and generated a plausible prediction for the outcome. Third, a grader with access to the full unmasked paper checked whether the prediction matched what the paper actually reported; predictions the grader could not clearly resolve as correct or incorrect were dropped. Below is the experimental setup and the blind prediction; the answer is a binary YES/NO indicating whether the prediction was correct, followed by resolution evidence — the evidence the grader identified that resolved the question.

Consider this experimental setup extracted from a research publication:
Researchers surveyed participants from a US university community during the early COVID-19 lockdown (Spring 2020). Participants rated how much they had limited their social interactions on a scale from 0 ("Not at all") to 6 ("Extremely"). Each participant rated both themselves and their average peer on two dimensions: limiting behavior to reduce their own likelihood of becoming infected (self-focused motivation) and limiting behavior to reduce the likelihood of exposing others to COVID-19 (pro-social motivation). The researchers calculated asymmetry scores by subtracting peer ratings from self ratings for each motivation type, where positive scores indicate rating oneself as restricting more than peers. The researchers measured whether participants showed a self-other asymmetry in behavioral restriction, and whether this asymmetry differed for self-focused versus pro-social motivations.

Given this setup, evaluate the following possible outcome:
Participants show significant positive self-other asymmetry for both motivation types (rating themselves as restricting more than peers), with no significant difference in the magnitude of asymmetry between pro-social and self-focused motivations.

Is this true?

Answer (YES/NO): NO